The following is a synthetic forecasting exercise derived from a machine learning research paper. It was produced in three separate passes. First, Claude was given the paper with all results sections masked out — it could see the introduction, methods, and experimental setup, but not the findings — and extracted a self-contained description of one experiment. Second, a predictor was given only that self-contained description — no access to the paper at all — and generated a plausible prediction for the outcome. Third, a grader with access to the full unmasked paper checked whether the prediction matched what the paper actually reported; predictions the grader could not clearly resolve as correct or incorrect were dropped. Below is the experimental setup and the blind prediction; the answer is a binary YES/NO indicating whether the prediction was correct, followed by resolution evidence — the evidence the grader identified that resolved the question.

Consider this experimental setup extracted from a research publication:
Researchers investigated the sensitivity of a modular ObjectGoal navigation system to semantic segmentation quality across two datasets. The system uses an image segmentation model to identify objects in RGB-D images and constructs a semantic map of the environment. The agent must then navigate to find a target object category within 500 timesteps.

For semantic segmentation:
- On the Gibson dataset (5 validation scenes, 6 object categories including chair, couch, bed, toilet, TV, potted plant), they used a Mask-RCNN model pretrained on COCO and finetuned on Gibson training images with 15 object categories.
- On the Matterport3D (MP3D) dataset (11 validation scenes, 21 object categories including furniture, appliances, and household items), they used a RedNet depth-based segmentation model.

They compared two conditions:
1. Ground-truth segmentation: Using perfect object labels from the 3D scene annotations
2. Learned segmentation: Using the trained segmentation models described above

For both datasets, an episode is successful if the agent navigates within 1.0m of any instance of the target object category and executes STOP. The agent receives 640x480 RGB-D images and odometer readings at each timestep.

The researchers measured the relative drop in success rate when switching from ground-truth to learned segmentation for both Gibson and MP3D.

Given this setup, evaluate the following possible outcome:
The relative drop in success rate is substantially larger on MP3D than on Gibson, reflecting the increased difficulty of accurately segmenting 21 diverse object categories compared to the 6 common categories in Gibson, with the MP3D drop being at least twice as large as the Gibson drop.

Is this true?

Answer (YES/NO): YES